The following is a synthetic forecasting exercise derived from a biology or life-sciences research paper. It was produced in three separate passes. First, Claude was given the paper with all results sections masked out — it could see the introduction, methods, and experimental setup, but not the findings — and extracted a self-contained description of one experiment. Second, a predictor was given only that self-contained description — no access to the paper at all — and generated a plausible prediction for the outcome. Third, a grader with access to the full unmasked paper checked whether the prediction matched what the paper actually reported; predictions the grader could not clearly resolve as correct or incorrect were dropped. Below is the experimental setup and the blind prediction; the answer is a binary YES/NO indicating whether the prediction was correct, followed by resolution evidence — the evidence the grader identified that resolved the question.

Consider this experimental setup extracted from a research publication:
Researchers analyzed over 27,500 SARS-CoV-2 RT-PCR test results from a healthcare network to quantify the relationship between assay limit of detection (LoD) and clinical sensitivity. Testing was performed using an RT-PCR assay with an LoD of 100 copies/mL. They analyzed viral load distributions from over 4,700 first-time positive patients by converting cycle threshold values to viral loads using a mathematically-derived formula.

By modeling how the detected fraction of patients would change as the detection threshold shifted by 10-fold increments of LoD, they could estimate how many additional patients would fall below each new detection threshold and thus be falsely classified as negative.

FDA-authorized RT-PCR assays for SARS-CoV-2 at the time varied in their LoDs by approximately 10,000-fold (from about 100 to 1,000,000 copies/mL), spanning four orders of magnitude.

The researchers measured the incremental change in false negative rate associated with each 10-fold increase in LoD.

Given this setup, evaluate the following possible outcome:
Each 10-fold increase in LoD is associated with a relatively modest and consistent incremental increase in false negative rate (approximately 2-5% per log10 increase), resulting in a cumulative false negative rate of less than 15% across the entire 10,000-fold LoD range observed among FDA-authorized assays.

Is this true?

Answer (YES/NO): NO